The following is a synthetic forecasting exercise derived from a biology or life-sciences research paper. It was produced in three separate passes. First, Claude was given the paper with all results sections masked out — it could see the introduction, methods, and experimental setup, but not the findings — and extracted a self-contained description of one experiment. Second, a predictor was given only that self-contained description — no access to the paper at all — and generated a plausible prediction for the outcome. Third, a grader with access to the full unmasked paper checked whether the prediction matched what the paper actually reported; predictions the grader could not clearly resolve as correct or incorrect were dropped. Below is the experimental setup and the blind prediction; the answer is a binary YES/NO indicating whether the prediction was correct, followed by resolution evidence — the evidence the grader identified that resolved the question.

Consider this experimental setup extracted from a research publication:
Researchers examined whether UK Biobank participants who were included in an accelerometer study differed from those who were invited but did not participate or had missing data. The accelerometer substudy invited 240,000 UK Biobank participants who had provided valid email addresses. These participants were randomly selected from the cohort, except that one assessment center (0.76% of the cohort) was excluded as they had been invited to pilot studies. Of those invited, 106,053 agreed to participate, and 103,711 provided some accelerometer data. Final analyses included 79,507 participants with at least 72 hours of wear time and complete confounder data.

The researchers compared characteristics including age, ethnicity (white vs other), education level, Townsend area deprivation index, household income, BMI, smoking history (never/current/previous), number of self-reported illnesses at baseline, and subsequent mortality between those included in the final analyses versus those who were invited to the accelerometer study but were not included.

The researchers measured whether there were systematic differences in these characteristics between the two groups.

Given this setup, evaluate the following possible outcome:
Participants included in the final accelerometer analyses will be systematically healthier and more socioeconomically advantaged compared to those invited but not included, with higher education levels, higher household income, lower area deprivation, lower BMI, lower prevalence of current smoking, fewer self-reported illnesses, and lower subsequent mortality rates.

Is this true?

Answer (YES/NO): YES